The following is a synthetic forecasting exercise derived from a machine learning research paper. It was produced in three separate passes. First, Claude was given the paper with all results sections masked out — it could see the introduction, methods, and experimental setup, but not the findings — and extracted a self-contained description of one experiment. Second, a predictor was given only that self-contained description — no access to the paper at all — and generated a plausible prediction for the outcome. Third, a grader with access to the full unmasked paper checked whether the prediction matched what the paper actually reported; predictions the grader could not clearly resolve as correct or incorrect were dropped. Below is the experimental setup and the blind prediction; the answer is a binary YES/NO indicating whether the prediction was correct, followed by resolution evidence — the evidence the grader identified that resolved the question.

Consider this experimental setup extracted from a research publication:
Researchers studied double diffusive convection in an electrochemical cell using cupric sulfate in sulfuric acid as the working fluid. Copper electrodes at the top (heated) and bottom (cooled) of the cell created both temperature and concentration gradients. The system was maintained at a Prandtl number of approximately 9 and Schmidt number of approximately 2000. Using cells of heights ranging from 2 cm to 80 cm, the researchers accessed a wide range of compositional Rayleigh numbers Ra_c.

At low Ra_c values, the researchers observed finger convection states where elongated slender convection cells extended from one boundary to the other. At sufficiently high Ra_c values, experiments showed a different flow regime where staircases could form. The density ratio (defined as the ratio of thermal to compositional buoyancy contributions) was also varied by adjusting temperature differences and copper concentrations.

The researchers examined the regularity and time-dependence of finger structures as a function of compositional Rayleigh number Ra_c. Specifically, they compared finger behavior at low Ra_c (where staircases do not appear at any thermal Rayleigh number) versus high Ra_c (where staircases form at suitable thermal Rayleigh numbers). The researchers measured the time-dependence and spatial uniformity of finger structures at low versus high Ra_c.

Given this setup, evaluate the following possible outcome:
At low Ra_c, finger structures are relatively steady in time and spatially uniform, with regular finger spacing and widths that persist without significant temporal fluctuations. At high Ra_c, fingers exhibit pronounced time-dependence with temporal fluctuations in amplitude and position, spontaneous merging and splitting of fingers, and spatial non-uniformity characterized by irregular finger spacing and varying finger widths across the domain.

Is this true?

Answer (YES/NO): YES